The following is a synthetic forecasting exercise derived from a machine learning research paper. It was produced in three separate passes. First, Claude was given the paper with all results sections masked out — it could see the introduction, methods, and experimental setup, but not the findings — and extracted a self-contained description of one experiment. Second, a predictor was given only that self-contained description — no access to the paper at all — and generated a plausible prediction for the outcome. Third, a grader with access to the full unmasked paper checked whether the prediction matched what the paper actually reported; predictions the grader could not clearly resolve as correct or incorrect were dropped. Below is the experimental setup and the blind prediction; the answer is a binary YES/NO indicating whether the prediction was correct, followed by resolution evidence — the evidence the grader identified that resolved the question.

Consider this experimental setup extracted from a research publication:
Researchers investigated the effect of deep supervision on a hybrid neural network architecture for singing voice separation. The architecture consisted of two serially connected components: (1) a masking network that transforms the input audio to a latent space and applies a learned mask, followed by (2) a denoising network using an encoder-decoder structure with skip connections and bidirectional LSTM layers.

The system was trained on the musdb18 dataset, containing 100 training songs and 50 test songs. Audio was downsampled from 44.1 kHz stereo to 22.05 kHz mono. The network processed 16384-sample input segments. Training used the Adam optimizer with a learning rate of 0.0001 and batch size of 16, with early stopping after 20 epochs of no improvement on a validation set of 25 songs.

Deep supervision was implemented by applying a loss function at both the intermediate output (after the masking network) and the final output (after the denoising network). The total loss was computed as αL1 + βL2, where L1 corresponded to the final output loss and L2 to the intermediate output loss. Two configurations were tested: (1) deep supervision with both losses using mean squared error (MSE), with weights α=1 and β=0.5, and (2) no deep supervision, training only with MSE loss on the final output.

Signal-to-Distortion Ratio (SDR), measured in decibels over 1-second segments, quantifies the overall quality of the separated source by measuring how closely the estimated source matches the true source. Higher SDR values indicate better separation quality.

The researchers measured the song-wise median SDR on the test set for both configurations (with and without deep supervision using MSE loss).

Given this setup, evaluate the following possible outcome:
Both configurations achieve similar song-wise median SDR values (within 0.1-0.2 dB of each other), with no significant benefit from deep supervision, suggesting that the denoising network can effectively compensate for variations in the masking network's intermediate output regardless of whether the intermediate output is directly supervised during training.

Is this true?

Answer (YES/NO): YES